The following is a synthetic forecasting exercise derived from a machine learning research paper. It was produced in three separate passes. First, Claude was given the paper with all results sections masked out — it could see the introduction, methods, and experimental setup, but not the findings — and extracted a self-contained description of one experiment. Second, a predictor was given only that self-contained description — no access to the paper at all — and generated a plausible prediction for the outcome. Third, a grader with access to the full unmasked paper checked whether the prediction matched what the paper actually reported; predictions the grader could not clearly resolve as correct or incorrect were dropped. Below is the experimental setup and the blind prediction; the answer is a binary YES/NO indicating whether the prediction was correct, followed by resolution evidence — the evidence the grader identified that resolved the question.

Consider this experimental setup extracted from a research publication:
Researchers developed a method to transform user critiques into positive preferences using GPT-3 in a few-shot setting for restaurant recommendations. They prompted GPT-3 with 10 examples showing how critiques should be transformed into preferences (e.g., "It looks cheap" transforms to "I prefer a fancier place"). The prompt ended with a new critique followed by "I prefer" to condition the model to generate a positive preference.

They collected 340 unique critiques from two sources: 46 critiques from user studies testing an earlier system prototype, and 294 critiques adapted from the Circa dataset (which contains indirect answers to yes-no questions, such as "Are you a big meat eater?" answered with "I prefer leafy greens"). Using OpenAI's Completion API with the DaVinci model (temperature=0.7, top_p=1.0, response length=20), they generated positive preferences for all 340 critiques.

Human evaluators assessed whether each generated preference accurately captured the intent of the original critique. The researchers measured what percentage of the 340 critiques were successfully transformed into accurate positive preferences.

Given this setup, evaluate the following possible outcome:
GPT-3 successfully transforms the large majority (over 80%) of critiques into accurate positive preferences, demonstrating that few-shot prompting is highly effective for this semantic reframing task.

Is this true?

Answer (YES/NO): YES